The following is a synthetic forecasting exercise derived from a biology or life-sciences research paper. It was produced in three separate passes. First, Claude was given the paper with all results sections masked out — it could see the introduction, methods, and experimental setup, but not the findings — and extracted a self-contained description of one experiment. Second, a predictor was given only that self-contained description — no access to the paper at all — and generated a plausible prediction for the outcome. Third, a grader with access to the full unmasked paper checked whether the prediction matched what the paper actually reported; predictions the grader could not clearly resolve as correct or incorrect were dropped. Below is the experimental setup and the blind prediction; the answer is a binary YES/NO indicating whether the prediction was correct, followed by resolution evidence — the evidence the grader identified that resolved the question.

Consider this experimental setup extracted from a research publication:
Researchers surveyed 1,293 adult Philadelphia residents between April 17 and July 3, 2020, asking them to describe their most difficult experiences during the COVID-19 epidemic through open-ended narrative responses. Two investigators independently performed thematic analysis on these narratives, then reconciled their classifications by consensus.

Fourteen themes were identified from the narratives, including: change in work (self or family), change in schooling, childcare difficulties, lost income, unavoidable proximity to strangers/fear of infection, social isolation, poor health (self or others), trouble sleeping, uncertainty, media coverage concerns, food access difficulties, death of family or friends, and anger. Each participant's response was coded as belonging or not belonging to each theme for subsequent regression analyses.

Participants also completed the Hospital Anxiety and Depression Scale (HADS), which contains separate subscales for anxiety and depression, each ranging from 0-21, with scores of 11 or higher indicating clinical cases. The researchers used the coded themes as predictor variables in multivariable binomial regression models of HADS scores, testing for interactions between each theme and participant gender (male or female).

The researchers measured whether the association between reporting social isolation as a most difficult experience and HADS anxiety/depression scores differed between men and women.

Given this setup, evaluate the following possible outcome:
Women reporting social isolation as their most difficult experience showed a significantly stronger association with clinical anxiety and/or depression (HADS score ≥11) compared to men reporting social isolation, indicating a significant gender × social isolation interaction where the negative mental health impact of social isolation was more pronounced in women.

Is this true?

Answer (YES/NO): NO